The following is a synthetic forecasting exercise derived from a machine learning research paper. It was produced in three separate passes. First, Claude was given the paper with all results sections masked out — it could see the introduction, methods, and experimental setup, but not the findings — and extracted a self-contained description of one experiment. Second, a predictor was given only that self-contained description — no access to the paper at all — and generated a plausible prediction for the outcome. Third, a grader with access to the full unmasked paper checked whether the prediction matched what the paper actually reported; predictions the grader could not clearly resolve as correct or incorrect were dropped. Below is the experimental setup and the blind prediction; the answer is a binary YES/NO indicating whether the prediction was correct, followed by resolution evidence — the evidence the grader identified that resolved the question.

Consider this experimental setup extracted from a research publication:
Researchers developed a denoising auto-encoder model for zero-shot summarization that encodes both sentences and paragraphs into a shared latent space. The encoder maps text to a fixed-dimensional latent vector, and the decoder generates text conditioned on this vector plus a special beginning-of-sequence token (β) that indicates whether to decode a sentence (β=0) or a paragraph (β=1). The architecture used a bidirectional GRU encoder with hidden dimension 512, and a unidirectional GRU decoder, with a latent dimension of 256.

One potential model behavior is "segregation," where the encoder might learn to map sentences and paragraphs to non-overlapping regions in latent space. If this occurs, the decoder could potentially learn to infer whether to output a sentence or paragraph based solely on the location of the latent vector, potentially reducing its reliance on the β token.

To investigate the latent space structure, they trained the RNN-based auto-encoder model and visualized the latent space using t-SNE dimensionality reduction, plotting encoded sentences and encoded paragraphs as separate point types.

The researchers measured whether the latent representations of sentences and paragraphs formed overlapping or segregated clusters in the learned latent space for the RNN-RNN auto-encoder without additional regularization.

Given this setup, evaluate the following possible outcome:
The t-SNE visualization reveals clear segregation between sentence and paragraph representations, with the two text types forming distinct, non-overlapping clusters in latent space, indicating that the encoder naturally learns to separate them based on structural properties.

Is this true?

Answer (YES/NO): YES